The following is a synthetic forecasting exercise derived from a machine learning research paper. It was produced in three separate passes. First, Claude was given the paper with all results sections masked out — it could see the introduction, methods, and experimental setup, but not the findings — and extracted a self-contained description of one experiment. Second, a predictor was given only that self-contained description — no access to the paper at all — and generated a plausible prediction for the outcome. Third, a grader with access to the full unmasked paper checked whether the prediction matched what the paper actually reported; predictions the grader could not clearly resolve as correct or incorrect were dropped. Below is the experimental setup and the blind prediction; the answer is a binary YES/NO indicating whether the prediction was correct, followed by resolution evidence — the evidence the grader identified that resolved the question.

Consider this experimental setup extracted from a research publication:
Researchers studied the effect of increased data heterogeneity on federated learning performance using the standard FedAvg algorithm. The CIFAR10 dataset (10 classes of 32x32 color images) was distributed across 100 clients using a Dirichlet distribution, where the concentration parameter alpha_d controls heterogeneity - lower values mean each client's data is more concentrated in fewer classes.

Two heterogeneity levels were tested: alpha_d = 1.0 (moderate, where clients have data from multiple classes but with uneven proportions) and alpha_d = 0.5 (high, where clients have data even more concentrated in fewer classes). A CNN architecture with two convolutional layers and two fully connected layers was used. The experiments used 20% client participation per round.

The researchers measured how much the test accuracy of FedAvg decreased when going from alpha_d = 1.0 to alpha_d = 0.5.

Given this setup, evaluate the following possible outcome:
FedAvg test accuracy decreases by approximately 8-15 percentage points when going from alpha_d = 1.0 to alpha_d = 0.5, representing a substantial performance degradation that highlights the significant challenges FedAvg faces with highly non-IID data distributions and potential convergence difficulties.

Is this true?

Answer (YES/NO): NO